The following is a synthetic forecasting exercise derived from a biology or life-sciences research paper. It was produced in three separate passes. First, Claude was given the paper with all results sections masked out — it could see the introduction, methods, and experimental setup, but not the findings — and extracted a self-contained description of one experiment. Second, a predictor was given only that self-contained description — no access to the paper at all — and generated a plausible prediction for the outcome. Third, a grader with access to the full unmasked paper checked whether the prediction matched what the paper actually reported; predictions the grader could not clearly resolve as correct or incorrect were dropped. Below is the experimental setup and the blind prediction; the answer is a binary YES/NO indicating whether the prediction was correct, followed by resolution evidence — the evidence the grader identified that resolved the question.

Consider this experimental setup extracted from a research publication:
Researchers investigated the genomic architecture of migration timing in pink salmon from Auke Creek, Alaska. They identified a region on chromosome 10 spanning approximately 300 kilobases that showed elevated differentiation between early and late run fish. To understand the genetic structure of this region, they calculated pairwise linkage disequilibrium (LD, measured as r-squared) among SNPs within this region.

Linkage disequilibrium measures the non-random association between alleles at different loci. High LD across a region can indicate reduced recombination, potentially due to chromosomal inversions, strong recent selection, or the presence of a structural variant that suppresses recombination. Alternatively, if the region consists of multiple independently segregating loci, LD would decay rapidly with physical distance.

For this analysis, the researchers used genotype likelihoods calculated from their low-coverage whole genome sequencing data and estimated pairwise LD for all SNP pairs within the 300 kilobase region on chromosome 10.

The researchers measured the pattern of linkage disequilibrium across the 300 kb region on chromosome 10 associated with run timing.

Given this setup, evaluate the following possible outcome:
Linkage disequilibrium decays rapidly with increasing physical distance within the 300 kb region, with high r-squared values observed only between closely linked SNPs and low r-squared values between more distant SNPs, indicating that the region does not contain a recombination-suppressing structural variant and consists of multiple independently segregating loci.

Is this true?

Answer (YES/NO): NO